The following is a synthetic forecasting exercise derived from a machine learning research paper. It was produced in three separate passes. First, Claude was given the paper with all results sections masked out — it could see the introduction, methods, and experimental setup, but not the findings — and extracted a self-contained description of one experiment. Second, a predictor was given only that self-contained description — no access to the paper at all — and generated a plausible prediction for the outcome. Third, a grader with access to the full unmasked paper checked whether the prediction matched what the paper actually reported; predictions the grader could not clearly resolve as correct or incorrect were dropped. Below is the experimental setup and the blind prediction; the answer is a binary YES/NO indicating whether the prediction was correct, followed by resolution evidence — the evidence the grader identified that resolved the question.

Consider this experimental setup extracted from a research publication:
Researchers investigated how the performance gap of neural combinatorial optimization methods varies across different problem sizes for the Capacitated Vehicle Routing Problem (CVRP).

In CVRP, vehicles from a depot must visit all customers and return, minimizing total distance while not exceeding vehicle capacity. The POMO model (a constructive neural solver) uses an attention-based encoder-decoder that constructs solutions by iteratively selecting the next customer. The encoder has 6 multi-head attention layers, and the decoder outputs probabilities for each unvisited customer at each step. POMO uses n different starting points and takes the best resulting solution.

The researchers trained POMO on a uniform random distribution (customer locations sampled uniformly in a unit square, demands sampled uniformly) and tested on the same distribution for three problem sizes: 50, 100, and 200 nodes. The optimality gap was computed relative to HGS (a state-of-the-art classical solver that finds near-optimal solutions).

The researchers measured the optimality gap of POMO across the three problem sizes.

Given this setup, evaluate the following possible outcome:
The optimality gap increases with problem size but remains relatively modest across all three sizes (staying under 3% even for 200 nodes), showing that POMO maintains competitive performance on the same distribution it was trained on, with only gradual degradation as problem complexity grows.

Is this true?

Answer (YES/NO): NO